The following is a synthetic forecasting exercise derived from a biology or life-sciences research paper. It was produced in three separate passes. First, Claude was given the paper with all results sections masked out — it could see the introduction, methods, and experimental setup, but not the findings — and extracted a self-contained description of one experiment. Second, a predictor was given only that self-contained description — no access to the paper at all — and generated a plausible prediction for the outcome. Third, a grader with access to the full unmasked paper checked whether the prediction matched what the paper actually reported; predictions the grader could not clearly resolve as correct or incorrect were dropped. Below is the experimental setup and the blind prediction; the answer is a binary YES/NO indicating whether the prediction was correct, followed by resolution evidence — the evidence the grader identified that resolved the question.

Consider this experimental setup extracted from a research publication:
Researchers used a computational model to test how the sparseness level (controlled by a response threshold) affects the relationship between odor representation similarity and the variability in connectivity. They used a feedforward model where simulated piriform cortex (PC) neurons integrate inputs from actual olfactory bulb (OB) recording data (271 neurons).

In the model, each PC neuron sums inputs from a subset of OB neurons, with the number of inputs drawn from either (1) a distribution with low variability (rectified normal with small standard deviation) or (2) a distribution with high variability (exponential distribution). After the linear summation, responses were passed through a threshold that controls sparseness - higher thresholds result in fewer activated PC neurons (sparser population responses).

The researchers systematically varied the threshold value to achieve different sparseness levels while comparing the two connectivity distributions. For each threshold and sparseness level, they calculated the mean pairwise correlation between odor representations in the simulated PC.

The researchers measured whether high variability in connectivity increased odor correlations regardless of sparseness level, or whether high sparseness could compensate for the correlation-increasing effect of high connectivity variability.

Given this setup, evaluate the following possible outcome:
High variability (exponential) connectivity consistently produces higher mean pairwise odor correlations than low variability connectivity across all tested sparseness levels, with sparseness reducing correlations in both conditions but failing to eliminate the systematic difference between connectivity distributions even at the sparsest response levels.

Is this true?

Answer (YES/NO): YES